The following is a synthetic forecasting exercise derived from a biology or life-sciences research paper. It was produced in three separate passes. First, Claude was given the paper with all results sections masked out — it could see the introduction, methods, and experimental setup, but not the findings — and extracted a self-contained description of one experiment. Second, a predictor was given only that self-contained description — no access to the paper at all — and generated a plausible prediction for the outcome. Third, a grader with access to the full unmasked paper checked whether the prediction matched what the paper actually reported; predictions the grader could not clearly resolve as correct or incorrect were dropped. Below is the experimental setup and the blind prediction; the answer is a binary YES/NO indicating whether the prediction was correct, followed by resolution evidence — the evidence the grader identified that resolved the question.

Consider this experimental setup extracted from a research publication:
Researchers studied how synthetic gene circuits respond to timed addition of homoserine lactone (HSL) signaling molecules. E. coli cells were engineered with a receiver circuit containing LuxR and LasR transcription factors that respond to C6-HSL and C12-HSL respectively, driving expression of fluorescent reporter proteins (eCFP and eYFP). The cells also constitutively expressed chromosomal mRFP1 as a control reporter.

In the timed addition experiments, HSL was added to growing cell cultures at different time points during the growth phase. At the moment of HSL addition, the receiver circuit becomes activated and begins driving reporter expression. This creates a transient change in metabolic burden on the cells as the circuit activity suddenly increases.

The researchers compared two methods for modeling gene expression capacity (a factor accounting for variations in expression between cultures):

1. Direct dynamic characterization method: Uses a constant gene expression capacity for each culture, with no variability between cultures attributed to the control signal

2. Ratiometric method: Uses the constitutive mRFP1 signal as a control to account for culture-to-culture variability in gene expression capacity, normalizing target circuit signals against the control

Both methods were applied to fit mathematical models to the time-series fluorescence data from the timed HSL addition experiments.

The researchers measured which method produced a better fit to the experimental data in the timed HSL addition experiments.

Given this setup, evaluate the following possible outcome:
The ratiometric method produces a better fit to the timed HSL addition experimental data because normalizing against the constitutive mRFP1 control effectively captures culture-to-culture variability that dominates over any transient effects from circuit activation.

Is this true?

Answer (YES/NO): NO